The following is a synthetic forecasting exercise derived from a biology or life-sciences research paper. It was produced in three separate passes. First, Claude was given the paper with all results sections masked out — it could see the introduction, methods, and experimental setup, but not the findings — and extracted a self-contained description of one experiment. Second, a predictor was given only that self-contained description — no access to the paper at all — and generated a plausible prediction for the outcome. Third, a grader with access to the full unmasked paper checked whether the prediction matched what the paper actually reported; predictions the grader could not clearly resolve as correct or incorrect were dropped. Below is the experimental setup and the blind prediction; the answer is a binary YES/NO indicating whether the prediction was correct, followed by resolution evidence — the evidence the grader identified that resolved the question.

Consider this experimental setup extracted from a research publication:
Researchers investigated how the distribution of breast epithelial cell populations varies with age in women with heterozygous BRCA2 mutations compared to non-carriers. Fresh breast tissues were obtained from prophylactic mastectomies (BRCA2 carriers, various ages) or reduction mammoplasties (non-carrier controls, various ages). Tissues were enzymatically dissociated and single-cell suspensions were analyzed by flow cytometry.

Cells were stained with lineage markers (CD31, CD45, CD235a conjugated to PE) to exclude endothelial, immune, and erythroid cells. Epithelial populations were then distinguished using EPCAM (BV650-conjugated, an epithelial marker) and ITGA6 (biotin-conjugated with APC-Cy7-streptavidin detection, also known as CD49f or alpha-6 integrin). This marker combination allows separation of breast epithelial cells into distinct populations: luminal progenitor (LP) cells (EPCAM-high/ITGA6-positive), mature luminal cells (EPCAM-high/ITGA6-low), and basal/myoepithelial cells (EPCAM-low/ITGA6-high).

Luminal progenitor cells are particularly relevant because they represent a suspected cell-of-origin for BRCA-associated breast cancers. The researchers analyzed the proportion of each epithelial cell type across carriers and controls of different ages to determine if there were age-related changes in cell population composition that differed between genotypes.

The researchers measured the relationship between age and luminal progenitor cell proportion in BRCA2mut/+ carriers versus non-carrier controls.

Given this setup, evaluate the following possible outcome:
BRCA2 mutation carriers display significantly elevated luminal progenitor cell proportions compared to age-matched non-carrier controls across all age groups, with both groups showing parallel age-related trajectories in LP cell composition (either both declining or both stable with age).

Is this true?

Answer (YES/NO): NO